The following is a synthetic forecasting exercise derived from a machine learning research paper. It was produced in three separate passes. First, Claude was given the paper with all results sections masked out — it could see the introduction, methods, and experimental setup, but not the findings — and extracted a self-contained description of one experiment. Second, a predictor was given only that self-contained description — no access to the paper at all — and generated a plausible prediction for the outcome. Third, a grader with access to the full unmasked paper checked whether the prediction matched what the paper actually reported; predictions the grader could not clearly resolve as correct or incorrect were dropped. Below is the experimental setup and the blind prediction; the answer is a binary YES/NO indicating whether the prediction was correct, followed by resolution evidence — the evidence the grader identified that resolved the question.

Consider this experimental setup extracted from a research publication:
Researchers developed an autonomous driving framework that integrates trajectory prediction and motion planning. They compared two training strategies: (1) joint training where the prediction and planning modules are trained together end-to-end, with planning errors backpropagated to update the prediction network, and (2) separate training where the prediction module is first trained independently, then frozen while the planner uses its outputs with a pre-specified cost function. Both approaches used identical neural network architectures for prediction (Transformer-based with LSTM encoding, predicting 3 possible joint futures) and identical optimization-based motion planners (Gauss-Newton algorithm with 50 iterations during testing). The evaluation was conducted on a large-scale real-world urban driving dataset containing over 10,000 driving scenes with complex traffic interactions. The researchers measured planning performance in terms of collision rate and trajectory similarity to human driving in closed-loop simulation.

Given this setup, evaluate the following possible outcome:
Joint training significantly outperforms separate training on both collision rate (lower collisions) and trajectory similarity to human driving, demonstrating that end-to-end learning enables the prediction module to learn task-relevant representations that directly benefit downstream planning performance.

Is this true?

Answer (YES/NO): NO